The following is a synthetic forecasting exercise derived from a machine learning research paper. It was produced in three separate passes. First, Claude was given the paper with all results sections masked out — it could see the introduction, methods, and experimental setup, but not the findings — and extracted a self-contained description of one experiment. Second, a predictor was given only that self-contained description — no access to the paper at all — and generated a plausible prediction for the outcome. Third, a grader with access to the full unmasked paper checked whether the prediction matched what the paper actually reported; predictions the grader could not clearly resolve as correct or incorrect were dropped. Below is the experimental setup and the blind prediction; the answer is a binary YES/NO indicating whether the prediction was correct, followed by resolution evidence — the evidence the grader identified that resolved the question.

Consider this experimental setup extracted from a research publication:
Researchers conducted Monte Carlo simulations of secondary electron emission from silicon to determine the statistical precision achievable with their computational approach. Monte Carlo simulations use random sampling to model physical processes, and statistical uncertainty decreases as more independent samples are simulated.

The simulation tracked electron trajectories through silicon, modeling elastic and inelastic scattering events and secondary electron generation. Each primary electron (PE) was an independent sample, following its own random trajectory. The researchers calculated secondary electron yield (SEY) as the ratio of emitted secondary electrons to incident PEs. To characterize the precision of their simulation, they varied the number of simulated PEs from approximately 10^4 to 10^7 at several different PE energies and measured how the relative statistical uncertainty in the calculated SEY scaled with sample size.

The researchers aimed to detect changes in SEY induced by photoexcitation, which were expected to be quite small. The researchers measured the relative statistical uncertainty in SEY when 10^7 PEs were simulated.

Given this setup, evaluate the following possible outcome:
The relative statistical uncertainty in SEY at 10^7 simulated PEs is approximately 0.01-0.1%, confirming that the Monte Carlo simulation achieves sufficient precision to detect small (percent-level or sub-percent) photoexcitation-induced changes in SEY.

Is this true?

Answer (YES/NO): YES